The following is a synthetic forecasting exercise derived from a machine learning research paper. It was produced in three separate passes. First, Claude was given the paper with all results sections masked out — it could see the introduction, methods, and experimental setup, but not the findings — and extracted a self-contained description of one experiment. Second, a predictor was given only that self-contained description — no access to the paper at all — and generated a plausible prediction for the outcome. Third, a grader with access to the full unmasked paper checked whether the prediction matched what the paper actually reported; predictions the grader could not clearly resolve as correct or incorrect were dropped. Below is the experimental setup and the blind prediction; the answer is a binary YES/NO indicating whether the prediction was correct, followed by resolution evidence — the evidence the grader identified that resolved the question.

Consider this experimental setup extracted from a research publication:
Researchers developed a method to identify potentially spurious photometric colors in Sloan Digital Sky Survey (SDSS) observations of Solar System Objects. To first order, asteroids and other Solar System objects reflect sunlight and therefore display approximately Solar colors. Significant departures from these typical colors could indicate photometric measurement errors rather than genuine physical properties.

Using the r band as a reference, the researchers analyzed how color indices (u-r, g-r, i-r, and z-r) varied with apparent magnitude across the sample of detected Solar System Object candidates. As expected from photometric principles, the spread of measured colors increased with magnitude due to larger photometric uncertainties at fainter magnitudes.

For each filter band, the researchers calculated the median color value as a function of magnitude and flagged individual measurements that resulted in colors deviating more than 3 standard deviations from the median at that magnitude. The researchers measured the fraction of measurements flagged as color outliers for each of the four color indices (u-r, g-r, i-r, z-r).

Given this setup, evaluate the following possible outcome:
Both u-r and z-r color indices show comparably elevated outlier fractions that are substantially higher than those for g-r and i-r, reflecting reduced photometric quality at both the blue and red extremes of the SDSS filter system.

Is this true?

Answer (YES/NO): NO